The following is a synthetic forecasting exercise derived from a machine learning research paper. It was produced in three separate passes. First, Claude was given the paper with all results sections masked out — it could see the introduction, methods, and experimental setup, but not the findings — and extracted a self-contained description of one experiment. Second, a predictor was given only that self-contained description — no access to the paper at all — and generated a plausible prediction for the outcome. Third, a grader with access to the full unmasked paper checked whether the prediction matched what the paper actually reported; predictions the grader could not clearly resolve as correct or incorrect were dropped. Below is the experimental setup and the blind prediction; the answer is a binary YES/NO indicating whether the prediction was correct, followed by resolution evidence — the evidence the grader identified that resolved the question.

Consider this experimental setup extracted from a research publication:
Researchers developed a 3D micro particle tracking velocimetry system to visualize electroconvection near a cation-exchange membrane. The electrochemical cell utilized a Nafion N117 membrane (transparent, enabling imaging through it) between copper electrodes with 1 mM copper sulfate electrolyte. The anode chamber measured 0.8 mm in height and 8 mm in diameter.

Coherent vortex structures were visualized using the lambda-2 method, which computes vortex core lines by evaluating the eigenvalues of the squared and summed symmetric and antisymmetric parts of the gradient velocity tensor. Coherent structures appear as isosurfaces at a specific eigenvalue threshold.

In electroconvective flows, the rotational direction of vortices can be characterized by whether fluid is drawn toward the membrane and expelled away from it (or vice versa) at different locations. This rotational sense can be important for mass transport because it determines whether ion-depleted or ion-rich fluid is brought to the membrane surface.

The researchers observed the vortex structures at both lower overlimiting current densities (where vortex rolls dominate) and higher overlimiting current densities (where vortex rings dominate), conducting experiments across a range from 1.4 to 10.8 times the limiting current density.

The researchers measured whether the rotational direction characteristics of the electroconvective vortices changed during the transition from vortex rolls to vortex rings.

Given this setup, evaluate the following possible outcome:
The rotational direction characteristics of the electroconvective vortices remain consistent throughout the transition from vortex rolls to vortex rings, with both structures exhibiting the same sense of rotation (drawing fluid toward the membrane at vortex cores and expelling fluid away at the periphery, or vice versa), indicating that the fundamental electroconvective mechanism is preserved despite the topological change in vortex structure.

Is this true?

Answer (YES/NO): NO